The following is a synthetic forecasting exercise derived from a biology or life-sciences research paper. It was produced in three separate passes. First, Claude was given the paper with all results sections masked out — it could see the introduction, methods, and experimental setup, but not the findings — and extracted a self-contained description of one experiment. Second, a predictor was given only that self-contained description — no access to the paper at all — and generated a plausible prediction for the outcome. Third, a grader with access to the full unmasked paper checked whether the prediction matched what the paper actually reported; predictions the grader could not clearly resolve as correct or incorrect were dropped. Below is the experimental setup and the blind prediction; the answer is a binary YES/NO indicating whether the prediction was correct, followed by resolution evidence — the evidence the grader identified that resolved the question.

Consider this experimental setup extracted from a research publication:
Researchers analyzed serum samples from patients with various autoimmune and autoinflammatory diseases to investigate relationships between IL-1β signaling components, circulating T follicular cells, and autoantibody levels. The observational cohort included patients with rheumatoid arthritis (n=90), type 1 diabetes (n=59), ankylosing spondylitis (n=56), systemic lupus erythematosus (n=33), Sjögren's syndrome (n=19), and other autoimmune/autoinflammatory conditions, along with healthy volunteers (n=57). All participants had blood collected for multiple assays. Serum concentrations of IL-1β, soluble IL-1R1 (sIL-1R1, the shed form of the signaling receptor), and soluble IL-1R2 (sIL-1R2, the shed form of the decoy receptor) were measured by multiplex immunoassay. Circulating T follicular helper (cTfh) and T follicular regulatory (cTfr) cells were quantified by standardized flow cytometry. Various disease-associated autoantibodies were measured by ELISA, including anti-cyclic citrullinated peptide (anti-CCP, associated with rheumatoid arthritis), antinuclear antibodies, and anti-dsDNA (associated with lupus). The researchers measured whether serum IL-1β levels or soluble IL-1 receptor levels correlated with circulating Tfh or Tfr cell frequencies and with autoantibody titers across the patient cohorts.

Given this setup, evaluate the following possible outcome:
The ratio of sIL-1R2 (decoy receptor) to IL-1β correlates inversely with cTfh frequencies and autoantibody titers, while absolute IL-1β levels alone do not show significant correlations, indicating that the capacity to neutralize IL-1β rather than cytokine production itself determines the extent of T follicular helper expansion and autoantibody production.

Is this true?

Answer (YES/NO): NO